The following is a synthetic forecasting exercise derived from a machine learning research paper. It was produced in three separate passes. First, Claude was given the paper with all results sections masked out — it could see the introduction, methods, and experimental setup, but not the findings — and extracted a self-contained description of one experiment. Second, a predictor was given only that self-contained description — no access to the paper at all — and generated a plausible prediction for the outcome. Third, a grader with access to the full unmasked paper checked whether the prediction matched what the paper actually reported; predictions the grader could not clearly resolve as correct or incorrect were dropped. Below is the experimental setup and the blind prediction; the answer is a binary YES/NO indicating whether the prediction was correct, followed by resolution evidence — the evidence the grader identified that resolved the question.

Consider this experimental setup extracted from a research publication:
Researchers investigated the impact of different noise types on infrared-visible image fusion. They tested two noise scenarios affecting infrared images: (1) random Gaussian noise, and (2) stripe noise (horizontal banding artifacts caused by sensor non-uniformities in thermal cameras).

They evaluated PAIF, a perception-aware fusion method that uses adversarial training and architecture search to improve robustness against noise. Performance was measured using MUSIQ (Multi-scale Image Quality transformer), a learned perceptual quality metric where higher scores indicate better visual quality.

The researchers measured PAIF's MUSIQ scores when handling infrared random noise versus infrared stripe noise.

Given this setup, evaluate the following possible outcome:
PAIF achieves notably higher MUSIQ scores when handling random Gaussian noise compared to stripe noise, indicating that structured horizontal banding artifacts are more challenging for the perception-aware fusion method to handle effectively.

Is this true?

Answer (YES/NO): NO